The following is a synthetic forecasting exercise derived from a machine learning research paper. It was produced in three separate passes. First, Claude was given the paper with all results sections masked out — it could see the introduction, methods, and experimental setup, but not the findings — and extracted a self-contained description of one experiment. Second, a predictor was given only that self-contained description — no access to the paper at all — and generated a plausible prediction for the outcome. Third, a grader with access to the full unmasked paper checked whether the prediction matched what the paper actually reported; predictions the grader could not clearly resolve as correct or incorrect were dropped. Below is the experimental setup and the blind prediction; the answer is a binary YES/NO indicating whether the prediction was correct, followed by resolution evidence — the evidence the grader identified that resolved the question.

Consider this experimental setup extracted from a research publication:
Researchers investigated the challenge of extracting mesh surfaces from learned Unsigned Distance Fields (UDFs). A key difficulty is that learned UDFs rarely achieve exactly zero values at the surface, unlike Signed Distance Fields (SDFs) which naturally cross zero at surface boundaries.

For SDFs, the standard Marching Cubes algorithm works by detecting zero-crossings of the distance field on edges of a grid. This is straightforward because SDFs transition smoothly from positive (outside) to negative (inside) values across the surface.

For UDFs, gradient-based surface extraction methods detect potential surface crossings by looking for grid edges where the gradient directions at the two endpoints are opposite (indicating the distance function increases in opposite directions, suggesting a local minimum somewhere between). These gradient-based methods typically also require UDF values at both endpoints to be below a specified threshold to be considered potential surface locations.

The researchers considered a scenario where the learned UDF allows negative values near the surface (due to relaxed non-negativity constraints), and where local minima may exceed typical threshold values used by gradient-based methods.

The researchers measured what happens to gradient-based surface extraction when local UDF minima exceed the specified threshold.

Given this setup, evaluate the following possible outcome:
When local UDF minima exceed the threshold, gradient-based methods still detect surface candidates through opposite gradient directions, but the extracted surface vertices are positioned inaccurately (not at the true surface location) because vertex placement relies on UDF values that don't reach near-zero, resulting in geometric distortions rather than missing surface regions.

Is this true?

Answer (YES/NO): NO